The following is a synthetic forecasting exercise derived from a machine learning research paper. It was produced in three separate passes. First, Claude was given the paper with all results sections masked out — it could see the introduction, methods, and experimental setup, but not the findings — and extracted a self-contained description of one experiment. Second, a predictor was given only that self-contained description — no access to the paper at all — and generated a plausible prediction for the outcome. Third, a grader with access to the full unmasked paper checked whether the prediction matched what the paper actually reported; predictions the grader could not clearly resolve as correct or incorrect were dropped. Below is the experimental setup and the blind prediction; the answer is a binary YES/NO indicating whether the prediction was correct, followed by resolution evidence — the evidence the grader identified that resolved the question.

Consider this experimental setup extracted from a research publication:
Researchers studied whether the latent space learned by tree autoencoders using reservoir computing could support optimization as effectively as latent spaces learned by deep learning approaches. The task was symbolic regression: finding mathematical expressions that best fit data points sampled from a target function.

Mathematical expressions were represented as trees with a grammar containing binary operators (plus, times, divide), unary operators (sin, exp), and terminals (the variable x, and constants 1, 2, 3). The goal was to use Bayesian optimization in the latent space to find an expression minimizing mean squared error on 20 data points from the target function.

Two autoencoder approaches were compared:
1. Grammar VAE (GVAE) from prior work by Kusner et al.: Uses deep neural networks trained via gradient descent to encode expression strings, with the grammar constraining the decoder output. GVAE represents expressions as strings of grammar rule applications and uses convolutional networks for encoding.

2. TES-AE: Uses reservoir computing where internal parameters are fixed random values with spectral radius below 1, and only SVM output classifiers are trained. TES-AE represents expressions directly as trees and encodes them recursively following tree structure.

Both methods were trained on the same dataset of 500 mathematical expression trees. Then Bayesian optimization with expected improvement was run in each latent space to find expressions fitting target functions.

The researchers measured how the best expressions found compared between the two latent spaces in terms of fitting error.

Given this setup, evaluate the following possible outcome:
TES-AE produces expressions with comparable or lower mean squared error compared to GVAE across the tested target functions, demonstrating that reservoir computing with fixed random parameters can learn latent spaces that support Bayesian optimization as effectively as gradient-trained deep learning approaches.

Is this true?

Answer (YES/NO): YES